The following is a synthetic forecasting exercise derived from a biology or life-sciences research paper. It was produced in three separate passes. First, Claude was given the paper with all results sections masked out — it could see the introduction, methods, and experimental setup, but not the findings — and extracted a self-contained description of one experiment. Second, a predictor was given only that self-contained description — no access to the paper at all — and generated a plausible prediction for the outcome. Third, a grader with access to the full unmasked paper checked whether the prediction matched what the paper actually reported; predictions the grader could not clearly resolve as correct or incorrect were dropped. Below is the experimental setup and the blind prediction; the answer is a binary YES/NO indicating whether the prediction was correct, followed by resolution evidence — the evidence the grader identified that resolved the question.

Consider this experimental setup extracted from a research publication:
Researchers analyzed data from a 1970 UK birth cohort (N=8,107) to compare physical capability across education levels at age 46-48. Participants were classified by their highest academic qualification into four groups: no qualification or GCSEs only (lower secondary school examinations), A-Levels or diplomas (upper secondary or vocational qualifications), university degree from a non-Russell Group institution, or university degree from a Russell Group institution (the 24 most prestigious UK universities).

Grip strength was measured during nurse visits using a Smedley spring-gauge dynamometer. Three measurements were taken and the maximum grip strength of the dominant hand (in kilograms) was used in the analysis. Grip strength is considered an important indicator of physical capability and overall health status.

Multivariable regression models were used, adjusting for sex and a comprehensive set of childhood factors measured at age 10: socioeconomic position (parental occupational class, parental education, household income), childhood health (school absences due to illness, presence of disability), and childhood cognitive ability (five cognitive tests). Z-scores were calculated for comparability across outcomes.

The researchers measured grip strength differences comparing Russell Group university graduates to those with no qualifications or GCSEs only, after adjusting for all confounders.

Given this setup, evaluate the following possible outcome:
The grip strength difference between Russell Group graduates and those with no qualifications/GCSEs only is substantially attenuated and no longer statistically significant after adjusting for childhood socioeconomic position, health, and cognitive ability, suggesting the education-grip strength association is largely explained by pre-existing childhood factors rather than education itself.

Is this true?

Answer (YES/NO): NO